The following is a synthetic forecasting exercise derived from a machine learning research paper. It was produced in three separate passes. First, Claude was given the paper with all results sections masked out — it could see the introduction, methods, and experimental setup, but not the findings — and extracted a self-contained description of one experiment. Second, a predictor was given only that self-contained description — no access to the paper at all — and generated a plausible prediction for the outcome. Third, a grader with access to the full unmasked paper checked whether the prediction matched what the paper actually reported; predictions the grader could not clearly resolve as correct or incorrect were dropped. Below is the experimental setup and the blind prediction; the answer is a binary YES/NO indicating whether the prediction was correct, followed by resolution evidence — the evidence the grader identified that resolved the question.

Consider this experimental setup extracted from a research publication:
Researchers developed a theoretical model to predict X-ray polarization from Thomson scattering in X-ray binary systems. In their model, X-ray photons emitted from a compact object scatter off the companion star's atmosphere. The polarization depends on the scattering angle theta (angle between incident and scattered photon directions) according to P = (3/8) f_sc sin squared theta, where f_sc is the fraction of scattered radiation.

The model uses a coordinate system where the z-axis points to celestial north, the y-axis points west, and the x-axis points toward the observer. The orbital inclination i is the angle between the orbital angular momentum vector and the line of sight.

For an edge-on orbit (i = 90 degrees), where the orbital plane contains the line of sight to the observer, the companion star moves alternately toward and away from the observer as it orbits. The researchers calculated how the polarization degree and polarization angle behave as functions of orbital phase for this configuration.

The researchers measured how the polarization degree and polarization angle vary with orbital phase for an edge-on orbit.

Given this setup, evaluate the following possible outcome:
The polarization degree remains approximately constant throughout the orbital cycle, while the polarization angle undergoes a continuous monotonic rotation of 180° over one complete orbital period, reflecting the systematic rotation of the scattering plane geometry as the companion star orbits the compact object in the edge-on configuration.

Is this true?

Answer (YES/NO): NO